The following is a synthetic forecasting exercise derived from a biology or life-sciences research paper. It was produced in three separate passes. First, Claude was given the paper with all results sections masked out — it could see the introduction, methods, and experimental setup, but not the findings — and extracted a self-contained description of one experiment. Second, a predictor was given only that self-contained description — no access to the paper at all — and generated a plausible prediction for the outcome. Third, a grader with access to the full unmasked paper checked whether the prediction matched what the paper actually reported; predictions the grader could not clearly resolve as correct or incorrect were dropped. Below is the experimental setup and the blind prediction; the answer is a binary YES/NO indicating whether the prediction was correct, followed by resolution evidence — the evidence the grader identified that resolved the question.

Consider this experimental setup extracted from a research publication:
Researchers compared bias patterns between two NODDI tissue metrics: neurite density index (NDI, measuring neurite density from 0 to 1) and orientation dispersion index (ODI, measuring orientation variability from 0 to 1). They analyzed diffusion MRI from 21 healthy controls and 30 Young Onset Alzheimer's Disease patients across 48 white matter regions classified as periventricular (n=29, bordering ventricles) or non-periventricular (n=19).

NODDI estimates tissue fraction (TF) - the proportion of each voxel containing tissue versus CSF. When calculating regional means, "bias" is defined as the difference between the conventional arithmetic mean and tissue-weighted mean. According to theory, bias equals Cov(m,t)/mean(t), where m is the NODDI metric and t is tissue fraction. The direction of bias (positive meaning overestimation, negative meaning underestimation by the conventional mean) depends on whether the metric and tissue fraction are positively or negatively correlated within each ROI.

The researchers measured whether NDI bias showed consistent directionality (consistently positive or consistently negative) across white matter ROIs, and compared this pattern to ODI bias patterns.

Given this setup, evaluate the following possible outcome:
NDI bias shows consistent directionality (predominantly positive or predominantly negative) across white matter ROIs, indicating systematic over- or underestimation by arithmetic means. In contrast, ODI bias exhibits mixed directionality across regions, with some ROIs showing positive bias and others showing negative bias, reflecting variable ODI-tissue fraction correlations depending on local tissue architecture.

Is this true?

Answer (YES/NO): NO